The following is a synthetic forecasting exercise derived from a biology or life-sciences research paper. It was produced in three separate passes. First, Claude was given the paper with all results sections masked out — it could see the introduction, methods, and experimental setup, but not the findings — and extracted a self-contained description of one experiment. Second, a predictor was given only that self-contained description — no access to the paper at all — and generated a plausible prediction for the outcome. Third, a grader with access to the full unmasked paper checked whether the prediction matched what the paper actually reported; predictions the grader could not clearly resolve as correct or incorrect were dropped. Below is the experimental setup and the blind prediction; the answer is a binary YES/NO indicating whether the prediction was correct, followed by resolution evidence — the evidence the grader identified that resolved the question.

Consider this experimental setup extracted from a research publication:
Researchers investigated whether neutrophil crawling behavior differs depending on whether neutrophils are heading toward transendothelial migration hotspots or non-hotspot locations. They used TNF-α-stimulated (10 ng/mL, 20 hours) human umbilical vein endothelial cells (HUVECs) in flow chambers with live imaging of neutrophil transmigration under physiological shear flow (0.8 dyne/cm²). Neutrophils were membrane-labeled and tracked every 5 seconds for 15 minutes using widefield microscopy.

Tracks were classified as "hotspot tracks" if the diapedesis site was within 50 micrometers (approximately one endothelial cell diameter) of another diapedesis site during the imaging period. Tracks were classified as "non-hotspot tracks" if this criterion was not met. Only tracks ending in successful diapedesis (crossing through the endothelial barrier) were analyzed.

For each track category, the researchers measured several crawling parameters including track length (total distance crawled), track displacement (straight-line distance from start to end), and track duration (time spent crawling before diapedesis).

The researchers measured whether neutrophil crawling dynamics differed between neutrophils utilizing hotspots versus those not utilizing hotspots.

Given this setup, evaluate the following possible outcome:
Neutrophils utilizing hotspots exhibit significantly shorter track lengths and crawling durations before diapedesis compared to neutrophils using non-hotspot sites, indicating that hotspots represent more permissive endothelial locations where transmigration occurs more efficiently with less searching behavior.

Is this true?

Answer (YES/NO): YES